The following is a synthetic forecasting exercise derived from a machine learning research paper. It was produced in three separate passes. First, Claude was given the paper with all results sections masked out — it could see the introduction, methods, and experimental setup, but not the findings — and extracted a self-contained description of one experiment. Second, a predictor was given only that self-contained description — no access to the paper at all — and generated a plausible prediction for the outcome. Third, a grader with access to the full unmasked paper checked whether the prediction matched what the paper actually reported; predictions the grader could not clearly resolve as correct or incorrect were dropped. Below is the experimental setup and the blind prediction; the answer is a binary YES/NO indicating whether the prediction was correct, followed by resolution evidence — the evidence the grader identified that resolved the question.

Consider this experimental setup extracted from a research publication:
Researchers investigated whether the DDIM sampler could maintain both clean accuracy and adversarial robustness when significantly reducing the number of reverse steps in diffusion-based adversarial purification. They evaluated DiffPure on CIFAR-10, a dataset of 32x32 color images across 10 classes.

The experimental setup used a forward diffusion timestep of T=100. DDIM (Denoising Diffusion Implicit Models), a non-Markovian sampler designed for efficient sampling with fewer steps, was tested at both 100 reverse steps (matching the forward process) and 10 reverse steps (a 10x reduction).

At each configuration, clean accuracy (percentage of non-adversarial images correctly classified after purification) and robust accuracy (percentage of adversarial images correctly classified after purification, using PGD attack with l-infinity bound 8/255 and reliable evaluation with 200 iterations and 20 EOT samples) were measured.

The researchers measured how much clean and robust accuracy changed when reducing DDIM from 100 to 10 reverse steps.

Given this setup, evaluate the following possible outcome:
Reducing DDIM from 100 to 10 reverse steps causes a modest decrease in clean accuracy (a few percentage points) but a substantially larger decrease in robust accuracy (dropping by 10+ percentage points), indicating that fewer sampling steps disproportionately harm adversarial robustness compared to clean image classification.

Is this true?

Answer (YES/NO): NO